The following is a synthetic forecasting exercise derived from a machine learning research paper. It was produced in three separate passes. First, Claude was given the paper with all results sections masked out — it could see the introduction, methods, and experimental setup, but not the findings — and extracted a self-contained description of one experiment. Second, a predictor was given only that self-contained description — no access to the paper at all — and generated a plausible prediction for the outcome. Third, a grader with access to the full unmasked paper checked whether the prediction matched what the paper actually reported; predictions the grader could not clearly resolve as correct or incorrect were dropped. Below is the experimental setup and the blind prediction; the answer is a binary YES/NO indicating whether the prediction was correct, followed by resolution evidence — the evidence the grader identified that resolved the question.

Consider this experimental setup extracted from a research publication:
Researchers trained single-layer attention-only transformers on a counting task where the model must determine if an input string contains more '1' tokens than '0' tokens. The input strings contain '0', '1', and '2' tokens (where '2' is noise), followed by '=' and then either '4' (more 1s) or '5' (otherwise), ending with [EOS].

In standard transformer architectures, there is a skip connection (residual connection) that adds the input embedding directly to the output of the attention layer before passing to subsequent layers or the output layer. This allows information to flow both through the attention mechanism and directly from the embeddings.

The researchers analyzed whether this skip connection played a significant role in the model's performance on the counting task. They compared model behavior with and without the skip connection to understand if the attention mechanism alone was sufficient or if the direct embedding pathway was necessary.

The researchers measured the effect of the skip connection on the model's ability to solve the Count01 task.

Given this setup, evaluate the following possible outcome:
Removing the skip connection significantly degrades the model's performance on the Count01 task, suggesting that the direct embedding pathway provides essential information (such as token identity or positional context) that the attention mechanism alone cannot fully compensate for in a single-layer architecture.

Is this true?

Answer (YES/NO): NO